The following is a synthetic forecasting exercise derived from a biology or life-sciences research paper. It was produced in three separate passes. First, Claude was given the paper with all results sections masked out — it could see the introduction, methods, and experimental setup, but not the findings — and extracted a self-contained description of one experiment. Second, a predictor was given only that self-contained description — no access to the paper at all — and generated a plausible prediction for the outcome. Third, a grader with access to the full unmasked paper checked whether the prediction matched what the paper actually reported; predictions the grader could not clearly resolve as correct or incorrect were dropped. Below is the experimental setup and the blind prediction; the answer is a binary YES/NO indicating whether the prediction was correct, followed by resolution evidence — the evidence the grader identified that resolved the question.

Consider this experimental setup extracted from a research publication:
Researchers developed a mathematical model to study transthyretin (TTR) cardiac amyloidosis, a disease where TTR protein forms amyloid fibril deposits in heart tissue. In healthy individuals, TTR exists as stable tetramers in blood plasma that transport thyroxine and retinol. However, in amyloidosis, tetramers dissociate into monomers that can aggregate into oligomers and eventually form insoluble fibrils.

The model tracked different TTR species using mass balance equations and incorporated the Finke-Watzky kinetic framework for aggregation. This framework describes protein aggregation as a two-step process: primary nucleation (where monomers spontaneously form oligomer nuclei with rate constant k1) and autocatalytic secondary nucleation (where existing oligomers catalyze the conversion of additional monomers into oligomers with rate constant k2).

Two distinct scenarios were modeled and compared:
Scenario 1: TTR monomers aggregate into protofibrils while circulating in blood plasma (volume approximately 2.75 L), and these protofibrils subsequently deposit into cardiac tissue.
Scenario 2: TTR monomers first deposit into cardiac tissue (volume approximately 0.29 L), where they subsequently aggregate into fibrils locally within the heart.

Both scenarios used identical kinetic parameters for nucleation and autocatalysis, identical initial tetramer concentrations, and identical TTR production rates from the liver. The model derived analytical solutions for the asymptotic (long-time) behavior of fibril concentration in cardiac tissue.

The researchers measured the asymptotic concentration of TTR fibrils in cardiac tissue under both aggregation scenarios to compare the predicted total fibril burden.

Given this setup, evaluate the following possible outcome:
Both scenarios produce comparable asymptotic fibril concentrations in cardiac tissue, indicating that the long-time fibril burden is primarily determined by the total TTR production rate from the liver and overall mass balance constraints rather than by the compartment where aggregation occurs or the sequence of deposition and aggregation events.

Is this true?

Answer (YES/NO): NO